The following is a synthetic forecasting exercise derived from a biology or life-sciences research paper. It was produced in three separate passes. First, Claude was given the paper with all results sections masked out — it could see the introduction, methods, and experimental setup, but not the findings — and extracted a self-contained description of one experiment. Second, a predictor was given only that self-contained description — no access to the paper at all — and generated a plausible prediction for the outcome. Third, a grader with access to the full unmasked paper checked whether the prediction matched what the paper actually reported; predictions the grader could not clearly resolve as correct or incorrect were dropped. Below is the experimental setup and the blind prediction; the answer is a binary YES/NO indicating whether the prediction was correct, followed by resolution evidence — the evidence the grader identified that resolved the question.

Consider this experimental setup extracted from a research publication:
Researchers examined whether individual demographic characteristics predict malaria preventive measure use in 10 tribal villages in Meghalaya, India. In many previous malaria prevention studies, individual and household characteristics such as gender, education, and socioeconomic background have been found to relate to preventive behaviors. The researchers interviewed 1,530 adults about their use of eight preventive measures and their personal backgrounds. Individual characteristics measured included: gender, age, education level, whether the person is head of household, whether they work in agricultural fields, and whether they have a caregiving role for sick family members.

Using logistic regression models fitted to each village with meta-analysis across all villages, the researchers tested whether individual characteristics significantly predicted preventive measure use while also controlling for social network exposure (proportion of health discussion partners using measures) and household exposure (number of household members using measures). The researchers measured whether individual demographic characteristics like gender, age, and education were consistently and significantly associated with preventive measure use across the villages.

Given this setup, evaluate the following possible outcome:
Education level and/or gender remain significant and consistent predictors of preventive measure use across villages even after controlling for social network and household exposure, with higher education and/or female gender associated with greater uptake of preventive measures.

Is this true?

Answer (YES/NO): NO